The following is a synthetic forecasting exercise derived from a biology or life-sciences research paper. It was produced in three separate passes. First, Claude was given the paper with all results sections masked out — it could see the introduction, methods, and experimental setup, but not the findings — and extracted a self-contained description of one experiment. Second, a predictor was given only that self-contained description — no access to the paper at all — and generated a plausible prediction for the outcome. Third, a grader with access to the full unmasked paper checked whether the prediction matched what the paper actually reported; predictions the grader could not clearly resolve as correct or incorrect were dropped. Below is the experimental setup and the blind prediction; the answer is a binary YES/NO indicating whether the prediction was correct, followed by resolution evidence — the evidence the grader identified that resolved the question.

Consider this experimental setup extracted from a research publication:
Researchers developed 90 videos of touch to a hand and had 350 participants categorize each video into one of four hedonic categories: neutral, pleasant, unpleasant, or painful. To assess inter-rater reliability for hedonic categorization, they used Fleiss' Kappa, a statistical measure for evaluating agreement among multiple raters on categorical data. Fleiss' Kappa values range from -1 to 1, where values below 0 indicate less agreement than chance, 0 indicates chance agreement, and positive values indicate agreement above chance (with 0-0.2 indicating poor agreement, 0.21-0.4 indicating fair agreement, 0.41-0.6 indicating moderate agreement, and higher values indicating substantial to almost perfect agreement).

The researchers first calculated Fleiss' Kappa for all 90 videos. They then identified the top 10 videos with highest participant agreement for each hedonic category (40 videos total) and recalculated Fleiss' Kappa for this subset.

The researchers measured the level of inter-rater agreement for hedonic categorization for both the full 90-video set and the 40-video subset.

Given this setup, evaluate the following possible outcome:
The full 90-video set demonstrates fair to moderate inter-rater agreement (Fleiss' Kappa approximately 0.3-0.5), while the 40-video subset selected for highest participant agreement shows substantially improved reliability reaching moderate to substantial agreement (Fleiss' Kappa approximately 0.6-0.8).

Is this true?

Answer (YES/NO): NO